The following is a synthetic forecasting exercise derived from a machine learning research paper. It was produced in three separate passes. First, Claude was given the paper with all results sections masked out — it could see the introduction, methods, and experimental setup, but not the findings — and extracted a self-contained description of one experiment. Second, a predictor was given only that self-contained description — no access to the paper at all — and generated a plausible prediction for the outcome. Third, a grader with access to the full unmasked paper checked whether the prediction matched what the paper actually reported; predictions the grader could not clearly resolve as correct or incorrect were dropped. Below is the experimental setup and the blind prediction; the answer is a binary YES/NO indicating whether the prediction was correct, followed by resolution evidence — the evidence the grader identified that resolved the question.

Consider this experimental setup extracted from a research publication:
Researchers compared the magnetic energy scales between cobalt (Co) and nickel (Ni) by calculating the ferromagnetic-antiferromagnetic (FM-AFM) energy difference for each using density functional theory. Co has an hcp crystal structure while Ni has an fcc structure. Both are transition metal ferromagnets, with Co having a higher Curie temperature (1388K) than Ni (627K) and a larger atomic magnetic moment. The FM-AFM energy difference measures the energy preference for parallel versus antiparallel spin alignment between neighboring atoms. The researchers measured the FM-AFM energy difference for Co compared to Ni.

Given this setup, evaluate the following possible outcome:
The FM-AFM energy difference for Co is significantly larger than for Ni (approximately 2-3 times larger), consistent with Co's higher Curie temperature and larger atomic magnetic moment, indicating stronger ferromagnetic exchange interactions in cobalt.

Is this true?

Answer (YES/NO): NO